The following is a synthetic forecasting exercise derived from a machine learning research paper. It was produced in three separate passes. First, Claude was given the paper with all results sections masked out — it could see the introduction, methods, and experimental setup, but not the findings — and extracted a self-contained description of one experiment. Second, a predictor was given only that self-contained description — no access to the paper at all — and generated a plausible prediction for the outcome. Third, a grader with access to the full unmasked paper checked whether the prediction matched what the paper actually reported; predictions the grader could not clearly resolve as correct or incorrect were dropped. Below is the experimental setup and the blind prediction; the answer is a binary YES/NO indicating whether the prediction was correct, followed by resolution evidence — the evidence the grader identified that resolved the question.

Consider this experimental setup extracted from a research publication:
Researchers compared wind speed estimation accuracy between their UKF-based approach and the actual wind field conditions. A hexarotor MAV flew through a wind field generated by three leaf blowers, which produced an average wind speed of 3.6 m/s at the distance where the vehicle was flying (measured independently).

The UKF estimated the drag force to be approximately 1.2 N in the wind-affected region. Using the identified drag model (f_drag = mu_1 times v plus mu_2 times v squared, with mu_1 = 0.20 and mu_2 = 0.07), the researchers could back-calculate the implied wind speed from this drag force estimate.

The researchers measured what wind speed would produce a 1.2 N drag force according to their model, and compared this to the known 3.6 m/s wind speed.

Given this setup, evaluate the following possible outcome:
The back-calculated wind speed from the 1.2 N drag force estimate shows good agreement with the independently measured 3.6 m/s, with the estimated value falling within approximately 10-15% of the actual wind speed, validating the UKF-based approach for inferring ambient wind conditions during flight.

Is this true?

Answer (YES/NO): NO